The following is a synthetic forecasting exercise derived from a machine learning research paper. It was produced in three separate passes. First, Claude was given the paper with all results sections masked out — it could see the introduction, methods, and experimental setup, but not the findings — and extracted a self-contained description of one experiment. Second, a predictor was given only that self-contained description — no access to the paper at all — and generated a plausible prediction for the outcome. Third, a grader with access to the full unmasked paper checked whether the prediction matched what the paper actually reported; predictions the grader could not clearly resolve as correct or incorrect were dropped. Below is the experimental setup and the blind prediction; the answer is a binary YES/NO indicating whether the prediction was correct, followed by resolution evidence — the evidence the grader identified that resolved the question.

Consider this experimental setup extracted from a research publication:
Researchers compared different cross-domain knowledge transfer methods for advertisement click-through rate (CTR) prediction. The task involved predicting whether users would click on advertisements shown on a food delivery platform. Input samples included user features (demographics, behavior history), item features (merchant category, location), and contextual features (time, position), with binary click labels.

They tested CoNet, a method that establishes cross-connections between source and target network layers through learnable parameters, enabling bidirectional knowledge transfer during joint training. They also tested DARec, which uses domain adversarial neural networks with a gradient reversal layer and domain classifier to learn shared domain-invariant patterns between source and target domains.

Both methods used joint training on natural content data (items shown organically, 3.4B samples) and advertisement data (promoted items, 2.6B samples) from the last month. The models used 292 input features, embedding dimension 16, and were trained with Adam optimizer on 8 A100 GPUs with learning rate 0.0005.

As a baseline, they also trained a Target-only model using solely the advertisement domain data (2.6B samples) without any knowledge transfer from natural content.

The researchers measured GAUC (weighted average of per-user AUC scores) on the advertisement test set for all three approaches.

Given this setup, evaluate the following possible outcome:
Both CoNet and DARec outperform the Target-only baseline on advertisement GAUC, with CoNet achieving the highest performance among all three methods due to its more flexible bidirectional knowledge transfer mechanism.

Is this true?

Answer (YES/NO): NO